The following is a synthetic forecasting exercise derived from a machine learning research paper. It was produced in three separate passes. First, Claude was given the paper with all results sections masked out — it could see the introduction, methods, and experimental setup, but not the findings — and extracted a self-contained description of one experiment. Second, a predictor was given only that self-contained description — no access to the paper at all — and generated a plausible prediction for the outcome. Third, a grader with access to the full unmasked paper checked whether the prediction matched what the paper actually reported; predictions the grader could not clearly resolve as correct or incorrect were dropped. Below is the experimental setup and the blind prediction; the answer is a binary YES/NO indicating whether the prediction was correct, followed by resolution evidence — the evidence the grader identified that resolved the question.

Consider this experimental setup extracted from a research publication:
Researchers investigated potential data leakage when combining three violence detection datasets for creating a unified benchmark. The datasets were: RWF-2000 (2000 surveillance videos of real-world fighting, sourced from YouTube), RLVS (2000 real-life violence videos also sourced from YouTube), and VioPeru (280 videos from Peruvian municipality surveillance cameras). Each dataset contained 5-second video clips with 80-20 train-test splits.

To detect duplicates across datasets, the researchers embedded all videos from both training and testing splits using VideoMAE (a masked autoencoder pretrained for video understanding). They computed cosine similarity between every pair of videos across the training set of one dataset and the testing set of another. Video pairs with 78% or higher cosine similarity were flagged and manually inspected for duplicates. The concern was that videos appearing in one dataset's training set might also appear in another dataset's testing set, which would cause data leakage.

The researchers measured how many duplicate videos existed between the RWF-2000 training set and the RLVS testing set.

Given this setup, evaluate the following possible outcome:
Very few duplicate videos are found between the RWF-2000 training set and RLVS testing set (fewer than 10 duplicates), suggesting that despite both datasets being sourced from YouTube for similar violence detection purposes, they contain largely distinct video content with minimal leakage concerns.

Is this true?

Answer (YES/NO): YES